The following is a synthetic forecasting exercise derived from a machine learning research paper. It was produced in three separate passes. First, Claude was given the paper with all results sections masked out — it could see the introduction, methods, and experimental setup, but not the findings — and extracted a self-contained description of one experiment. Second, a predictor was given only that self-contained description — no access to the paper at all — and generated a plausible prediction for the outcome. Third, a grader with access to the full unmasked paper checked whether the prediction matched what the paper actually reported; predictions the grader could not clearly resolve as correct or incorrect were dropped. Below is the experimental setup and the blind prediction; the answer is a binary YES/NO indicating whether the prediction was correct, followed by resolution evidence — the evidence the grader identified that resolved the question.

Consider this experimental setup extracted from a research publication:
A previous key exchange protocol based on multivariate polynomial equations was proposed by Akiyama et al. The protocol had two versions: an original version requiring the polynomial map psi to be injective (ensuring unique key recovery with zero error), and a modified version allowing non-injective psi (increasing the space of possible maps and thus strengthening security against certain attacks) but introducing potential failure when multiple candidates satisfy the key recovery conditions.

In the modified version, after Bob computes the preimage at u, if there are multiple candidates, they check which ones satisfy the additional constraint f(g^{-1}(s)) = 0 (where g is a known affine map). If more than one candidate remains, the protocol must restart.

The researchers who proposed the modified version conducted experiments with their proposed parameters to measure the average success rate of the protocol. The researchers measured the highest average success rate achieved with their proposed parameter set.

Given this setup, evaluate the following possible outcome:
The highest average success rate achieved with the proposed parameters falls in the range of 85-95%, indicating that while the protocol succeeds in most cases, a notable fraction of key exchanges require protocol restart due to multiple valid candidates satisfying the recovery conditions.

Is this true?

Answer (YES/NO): YES